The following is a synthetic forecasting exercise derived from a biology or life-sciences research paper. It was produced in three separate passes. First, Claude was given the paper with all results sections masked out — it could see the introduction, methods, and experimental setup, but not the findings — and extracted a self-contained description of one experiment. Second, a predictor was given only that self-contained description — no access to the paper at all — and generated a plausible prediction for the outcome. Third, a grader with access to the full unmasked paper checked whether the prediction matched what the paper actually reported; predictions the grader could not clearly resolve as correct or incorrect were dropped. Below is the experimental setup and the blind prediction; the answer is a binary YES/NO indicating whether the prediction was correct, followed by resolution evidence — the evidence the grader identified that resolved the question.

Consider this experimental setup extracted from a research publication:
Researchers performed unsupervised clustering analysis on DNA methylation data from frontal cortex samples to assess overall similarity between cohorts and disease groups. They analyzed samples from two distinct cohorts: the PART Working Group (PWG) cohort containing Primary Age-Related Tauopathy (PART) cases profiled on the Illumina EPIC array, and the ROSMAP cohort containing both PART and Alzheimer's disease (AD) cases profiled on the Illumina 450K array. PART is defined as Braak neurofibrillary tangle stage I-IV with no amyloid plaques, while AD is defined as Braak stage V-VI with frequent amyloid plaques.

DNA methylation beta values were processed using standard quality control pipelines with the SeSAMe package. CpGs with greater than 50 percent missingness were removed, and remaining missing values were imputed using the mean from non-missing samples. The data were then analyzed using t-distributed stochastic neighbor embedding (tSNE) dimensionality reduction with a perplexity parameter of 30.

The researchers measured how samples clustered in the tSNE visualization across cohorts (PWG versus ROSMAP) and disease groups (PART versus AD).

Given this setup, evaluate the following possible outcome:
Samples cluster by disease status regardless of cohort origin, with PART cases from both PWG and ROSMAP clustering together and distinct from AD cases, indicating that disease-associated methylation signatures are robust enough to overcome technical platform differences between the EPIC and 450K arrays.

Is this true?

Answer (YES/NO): NO